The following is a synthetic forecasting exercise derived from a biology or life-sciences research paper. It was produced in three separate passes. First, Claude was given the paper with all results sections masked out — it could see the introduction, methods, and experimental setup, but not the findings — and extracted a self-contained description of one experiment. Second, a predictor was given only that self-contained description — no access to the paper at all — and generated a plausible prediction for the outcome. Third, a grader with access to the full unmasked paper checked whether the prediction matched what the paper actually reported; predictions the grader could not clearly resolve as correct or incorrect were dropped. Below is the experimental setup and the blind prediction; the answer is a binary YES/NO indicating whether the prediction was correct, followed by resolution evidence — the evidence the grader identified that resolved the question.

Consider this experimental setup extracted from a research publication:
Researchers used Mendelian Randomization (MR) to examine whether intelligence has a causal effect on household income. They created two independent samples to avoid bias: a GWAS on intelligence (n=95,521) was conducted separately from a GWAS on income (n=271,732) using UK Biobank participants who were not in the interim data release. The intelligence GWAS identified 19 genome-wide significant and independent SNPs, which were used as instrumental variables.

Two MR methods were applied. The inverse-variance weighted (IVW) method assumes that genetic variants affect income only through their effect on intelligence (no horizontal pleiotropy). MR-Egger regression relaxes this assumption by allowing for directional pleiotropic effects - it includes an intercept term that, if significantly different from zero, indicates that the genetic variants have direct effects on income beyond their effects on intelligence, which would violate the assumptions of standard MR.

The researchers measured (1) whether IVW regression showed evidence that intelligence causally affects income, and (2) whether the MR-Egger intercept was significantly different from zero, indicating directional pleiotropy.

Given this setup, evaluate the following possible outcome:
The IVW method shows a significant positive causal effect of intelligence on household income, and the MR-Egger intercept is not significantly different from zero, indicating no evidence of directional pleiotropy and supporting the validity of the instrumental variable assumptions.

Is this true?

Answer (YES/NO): YES